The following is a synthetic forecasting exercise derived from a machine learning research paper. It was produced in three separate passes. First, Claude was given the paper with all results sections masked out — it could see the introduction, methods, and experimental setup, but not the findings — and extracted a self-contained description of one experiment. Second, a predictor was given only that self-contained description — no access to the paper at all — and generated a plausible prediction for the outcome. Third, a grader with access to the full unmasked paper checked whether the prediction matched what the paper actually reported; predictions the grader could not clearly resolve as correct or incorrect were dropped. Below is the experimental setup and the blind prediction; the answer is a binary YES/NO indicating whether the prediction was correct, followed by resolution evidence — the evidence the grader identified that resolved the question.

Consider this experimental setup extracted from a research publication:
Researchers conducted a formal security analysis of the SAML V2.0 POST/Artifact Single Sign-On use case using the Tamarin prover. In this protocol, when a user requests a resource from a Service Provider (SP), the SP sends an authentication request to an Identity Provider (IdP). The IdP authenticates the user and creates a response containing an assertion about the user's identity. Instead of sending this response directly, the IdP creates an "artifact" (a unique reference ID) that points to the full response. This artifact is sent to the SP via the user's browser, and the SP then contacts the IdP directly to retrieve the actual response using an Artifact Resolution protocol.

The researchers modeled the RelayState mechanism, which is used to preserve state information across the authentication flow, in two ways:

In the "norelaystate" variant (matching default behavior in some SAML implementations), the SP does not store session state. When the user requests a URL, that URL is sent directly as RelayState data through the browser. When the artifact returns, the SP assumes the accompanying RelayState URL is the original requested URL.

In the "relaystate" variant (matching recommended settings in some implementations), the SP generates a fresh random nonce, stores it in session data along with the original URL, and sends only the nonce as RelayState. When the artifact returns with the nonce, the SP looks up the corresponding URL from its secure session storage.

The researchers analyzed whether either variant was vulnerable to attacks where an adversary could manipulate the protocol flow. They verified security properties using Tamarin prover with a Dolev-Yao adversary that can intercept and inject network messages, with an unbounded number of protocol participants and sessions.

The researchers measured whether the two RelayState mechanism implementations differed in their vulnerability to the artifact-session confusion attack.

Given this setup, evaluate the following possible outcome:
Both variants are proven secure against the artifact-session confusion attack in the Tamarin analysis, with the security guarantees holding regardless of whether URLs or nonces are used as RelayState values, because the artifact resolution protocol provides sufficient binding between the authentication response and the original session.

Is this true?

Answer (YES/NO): NO